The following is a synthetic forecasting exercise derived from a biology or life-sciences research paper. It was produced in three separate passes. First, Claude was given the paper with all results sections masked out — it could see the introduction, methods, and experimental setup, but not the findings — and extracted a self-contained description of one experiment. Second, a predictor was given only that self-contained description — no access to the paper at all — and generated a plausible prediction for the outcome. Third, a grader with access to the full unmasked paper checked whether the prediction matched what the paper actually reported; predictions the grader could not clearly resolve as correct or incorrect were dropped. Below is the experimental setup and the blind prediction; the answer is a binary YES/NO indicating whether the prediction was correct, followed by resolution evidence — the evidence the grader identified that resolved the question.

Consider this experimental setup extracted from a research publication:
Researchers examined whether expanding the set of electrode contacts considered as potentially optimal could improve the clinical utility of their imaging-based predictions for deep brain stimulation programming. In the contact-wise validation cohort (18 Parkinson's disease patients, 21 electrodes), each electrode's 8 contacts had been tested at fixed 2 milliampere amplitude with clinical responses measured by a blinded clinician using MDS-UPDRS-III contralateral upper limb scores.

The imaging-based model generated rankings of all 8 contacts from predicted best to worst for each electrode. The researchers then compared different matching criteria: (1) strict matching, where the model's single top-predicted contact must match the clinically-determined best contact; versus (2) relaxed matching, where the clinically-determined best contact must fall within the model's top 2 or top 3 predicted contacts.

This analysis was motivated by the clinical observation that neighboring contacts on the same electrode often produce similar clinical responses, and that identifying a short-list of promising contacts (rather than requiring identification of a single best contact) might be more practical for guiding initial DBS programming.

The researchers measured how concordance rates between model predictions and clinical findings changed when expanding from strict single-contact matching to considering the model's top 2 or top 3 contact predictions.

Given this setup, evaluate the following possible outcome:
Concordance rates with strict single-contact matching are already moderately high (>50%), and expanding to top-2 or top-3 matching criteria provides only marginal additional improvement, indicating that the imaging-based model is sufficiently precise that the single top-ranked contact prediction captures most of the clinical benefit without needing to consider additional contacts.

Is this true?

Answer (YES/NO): NO